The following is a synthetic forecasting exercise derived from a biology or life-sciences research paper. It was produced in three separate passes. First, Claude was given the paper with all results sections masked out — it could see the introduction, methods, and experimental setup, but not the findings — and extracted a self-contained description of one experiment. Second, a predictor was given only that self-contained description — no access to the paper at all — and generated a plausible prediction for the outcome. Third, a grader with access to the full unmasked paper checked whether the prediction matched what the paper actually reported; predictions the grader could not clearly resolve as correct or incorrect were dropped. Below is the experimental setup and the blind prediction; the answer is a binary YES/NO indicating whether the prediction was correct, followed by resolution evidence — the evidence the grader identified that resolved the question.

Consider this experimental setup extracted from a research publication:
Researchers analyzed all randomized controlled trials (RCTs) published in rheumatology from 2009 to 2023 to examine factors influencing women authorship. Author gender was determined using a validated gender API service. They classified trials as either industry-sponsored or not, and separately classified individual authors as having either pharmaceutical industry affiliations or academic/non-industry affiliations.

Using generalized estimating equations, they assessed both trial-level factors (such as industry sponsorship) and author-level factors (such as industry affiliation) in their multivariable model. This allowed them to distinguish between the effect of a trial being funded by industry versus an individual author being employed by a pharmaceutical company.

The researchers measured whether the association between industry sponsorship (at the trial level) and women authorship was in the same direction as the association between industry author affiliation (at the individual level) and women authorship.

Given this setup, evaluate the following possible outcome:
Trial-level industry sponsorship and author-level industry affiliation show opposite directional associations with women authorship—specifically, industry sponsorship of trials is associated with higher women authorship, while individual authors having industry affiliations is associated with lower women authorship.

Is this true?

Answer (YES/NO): NO